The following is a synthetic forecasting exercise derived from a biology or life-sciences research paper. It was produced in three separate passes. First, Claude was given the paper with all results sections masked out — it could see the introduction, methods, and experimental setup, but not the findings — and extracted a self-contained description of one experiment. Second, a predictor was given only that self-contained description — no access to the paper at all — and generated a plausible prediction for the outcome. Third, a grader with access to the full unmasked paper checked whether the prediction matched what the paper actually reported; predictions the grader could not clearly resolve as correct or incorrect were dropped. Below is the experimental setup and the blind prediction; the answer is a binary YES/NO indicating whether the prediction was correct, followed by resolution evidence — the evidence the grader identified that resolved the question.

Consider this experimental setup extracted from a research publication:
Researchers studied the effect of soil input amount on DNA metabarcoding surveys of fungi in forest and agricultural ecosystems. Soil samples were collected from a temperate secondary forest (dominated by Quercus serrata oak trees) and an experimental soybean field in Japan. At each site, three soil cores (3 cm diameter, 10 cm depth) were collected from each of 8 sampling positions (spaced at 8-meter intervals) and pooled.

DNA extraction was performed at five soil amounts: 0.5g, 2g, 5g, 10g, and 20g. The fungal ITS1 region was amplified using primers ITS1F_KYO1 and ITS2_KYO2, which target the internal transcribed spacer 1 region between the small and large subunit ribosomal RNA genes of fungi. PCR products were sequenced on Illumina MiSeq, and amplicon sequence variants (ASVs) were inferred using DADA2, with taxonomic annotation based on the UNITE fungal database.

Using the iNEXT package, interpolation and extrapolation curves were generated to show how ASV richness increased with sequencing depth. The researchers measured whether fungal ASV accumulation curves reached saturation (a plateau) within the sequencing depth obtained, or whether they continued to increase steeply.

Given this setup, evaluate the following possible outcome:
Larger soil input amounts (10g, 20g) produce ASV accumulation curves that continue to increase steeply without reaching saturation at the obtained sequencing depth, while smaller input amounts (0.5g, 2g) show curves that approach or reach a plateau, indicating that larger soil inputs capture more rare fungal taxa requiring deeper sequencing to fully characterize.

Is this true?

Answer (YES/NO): NO